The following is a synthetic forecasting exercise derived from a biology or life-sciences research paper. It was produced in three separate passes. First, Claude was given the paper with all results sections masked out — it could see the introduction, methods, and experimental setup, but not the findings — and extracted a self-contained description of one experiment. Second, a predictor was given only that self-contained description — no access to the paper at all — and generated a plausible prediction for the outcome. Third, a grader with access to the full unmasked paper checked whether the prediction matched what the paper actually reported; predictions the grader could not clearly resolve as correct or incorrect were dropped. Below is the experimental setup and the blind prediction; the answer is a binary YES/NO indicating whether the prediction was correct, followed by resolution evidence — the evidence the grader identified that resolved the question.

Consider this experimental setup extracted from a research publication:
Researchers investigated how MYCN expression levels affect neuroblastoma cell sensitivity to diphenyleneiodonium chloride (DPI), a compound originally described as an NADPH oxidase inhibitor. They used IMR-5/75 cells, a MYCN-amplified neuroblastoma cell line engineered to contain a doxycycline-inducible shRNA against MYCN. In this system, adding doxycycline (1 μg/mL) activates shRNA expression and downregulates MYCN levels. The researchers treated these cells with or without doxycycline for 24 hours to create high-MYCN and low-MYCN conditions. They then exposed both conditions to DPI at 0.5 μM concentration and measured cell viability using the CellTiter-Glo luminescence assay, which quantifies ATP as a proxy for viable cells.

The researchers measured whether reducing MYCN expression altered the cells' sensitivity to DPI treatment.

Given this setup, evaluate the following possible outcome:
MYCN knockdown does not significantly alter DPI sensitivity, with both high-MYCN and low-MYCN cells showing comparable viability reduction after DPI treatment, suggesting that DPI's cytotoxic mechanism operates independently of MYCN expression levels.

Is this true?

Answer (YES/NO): NO